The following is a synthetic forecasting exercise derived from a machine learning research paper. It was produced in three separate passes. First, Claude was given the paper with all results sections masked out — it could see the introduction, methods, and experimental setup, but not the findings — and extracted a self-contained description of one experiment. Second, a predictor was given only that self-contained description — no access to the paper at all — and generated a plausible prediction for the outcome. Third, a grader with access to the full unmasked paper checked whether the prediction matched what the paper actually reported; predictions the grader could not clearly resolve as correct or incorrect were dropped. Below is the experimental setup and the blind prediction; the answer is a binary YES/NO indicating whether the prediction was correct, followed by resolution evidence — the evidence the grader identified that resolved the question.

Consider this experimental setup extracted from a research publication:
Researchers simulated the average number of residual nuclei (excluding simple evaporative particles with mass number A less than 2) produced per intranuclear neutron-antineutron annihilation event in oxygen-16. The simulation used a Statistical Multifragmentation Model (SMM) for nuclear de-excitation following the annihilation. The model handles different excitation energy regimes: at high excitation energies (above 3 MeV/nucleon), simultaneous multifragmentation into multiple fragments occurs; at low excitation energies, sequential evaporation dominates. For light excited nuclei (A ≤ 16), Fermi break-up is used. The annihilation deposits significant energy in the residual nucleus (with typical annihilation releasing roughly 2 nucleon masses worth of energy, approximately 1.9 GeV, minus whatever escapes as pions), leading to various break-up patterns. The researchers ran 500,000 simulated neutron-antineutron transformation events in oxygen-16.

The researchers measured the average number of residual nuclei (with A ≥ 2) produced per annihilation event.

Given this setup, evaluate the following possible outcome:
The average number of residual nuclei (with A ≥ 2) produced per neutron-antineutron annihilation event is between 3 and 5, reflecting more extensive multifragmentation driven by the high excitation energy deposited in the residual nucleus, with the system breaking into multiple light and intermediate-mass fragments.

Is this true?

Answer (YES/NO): NO